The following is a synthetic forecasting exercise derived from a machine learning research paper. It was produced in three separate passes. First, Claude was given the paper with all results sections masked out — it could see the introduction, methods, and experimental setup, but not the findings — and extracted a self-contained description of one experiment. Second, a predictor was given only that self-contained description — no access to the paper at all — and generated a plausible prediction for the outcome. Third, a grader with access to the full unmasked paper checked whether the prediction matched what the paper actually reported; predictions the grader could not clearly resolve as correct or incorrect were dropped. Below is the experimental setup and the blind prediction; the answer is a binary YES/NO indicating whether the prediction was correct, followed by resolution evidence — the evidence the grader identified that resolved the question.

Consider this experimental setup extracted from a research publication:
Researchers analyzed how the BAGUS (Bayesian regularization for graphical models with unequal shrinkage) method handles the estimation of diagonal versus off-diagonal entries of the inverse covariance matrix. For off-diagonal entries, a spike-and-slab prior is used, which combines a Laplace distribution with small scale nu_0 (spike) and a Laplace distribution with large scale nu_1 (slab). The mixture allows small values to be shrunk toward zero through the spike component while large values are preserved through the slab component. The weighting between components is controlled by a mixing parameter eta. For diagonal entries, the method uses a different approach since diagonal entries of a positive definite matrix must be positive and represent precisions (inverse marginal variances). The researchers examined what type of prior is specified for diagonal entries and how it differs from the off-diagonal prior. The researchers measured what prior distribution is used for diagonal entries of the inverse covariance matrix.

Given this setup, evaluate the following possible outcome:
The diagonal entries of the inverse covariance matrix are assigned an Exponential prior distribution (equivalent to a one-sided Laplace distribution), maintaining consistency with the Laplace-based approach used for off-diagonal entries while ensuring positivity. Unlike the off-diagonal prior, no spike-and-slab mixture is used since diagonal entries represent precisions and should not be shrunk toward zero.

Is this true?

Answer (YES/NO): YES